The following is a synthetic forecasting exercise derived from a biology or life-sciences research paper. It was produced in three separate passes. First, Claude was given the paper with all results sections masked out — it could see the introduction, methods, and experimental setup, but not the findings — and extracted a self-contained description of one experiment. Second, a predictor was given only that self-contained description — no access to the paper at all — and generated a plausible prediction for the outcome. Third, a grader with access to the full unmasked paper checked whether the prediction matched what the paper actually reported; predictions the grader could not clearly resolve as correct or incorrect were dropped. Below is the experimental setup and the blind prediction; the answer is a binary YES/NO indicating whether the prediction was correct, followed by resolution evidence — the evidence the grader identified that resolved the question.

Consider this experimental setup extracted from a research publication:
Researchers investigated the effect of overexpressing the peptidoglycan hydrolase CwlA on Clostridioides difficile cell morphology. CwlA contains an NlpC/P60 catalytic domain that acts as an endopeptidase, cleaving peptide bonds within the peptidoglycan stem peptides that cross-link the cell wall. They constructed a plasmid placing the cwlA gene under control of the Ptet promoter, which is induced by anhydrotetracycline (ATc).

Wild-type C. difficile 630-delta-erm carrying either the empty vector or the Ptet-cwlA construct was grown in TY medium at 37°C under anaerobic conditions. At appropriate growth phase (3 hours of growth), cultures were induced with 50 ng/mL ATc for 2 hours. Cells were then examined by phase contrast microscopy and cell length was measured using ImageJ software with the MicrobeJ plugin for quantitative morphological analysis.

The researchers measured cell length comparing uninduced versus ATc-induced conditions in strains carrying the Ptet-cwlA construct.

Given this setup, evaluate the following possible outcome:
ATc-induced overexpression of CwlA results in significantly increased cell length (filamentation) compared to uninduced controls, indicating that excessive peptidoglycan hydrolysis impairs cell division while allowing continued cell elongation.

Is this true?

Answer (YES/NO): NO